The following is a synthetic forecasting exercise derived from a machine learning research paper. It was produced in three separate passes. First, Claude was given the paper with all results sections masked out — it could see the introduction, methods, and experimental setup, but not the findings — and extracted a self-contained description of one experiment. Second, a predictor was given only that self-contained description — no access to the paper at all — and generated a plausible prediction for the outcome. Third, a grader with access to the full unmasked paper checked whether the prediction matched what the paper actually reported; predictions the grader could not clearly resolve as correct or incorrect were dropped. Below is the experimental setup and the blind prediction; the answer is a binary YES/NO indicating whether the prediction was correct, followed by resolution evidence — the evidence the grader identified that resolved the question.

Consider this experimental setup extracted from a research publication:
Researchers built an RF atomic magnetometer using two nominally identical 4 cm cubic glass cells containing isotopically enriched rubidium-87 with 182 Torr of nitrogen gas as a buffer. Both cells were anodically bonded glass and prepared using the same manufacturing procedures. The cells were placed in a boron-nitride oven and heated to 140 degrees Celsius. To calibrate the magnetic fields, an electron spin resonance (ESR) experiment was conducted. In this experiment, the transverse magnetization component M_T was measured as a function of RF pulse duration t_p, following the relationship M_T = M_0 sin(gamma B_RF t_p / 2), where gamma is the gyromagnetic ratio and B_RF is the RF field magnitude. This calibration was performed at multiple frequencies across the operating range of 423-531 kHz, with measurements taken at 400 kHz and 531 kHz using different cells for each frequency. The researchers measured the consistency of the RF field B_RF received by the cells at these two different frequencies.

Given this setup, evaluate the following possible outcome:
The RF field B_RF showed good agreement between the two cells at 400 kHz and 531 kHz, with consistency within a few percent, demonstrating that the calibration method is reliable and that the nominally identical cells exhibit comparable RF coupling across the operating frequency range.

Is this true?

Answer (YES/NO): YES